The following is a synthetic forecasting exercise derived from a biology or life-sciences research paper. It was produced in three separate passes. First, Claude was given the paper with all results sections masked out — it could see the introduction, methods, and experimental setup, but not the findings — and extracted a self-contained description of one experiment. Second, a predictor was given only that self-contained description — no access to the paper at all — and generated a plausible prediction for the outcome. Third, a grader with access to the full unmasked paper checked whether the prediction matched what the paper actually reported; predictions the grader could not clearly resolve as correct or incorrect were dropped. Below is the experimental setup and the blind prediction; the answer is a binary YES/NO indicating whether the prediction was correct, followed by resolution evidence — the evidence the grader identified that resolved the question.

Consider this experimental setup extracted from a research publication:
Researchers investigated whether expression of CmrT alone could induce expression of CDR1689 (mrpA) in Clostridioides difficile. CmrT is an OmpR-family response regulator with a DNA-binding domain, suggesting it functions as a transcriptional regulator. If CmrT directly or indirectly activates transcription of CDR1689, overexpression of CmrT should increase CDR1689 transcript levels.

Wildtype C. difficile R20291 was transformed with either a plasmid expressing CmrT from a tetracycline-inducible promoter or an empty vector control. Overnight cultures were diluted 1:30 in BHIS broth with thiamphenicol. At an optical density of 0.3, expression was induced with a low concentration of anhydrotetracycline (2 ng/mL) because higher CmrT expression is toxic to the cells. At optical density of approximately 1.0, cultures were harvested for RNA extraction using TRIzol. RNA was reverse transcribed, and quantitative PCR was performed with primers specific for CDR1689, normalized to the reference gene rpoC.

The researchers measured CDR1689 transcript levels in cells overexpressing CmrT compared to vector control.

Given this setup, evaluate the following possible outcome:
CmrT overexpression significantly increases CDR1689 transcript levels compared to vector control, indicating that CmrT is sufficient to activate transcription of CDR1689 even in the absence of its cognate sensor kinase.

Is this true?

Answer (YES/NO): YES